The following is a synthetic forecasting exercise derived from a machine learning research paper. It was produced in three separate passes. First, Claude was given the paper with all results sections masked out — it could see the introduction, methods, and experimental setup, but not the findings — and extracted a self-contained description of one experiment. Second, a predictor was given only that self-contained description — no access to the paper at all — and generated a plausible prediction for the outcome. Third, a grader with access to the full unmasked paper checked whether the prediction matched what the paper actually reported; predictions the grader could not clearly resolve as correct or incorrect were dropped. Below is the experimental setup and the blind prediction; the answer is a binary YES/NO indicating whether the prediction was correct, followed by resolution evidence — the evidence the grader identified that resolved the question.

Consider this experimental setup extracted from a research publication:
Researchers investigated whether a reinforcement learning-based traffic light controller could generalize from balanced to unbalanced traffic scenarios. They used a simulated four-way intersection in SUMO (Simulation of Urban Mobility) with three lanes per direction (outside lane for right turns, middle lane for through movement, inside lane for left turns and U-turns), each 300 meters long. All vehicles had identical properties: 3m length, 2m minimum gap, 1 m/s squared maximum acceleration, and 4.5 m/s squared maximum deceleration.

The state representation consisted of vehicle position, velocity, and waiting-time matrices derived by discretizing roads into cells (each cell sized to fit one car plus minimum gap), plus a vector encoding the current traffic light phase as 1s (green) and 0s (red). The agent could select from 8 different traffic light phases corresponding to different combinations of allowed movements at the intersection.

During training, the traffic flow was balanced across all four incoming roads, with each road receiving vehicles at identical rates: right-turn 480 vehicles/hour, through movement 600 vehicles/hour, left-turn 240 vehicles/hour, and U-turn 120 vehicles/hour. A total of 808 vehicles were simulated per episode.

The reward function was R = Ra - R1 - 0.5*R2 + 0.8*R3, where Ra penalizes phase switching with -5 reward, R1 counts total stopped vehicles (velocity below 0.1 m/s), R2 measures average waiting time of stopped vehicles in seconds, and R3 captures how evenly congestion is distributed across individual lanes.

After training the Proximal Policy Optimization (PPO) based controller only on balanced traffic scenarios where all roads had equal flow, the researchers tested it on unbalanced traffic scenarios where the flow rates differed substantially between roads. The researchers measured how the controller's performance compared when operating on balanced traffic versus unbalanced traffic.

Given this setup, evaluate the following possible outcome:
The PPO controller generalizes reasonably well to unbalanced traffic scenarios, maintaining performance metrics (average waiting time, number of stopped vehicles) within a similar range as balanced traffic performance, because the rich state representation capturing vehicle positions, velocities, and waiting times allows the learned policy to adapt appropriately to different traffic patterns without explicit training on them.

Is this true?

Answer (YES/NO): YES